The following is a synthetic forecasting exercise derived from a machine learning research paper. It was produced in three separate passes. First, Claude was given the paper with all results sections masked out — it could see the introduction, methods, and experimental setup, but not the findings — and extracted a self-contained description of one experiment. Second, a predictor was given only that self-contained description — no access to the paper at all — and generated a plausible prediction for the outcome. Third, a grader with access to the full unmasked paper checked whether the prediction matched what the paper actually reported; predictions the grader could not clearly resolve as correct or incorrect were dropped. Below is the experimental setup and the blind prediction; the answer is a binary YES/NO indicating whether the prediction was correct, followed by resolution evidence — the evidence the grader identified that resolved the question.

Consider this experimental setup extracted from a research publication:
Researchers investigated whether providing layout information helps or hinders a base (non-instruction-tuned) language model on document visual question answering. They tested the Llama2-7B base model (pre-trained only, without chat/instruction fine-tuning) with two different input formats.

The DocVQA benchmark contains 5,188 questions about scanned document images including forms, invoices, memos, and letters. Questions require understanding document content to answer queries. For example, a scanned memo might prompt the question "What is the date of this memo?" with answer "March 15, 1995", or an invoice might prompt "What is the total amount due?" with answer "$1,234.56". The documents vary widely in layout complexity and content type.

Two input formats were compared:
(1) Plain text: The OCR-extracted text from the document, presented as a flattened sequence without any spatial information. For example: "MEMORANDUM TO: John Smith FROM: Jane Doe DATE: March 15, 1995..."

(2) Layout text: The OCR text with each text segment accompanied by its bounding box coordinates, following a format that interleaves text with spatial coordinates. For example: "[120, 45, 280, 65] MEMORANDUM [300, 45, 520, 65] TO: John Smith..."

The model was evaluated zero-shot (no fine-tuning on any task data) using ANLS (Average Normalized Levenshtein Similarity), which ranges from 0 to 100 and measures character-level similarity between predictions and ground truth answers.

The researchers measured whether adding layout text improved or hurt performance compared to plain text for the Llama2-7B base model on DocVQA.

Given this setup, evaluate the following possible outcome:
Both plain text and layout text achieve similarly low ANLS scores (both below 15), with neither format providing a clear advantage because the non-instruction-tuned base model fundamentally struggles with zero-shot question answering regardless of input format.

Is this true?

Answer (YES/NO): NO